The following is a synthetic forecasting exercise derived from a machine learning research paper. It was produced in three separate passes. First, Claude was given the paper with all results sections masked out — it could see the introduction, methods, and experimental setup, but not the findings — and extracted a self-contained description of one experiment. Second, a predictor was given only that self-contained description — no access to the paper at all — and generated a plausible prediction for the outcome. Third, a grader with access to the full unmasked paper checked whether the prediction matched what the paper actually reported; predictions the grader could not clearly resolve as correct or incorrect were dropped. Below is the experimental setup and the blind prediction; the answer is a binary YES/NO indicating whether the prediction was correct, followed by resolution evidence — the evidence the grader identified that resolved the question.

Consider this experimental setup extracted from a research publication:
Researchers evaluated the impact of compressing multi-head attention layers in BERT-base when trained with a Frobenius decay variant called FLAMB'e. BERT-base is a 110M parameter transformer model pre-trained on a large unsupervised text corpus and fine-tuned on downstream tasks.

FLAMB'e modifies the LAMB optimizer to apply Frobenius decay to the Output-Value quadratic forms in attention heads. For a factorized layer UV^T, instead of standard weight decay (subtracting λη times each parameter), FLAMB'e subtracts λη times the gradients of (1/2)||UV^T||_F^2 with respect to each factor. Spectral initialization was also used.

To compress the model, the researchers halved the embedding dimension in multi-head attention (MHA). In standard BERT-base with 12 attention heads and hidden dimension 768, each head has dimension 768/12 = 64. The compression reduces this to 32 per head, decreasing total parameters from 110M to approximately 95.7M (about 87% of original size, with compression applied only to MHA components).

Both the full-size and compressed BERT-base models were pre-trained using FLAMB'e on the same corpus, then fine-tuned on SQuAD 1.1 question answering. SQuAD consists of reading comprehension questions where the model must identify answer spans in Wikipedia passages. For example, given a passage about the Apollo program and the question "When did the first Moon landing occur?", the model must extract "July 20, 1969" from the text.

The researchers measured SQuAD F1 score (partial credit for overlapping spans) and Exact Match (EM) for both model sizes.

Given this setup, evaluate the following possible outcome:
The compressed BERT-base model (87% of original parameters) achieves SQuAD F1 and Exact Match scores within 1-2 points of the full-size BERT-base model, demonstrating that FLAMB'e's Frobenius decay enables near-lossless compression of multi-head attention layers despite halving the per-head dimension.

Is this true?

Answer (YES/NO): YES